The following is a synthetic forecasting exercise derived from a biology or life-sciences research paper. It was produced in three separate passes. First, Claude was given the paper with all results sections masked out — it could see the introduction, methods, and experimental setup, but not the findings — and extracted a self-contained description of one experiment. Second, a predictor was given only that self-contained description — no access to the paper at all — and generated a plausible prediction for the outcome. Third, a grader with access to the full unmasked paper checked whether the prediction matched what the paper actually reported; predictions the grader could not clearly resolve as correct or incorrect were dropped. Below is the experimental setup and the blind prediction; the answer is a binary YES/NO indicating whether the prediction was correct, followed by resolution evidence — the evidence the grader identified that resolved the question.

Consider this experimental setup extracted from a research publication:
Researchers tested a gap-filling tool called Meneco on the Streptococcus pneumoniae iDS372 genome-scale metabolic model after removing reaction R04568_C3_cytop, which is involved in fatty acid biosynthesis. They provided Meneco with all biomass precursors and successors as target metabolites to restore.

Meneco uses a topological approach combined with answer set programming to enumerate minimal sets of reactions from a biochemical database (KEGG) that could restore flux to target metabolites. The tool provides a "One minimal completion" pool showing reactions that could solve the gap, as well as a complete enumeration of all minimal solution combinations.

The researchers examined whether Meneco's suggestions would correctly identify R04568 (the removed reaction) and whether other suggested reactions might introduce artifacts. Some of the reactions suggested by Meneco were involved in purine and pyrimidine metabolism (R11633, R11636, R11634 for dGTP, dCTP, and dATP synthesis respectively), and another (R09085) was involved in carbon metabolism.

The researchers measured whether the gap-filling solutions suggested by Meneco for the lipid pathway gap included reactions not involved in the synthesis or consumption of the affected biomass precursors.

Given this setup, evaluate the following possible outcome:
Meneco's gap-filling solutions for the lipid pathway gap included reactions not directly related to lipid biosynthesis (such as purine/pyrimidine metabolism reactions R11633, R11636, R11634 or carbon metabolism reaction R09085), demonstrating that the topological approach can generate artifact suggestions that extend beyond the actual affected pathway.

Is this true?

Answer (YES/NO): YES